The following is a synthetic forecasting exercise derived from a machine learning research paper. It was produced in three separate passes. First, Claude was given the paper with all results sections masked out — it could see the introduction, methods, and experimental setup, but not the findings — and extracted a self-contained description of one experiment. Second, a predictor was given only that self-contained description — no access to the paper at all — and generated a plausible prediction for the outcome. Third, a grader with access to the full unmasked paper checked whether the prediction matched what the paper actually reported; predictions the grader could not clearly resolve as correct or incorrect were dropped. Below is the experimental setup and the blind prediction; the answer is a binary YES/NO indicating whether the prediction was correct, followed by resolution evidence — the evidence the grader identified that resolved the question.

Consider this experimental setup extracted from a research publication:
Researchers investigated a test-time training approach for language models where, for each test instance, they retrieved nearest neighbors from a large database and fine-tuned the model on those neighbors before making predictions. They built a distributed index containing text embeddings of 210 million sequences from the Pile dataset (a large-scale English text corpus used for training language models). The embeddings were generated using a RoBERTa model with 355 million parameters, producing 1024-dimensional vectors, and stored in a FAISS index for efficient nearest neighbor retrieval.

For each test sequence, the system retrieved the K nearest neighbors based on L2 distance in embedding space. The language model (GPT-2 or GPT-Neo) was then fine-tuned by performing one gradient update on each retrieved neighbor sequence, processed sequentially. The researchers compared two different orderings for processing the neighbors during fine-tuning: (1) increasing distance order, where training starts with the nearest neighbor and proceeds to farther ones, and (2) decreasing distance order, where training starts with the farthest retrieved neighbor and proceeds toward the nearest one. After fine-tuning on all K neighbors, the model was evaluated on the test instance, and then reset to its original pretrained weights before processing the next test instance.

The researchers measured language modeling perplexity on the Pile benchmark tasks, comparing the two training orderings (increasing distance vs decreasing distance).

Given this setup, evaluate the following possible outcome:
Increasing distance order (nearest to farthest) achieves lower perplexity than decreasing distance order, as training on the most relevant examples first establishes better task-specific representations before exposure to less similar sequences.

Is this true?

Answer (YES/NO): YES